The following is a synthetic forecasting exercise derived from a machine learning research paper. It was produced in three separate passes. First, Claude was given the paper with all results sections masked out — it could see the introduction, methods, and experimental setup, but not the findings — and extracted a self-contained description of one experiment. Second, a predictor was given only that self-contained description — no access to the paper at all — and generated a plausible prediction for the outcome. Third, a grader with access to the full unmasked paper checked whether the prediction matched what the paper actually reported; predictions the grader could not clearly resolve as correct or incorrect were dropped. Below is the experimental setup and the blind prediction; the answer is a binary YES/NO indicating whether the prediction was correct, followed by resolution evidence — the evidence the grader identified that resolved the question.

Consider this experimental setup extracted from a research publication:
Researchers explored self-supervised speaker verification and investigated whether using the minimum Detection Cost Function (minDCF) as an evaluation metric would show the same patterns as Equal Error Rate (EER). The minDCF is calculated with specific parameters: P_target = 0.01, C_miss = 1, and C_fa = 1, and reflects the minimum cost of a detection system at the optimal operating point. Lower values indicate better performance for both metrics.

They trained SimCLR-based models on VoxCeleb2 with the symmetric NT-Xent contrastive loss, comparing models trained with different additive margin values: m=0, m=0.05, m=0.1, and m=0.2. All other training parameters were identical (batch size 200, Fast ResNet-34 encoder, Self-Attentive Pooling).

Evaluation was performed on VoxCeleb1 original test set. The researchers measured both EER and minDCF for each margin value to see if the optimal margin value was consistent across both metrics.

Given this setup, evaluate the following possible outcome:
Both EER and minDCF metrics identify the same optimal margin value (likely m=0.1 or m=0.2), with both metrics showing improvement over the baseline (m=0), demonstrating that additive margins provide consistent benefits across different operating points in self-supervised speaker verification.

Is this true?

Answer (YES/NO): NO